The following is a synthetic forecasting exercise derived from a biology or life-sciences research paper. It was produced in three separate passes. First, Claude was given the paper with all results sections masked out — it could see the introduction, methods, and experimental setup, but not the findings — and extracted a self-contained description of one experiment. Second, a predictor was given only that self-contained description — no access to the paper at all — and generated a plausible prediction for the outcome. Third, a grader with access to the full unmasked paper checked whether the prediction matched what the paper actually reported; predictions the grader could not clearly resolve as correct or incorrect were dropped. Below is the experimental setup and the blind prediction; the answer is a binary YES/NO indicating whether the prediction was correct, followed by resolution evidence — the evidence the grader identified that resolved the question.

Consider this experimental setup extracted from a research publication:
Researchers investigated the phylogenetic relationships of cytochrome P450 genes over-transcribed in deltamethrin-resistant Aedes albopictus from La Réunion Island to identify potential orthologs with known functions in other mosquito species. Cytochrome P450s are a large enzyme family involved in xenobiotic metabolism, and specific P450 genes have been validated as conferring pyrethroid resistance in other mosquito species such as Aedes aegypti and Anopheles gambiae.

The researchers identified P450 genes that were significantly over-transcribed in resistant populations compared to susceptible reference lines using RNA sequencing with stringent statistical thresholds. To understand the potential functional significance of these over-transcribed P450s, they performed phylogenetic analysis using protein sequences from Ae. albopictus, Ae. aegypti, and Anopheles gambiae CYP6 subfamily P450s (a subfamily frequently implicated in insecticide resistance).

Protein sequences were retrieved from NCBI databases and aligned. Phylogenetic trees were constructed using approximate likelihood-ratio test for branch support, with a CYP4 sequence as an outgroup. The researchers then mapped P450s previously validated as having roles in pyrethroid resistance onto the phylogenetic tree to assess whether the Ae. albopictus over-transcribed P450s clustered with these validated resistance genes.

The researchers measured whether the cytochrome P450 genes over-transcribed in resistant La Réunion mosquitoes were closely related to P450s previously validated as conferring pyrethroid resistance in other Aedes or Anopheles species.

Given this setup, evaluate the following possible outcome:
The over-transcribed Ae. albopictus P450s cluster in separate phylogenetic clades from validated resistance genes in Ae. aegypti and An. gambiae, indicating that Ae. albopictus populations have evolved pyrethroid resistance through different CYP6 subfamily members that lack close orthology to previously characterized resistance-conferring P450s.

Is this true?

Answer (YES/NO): NO